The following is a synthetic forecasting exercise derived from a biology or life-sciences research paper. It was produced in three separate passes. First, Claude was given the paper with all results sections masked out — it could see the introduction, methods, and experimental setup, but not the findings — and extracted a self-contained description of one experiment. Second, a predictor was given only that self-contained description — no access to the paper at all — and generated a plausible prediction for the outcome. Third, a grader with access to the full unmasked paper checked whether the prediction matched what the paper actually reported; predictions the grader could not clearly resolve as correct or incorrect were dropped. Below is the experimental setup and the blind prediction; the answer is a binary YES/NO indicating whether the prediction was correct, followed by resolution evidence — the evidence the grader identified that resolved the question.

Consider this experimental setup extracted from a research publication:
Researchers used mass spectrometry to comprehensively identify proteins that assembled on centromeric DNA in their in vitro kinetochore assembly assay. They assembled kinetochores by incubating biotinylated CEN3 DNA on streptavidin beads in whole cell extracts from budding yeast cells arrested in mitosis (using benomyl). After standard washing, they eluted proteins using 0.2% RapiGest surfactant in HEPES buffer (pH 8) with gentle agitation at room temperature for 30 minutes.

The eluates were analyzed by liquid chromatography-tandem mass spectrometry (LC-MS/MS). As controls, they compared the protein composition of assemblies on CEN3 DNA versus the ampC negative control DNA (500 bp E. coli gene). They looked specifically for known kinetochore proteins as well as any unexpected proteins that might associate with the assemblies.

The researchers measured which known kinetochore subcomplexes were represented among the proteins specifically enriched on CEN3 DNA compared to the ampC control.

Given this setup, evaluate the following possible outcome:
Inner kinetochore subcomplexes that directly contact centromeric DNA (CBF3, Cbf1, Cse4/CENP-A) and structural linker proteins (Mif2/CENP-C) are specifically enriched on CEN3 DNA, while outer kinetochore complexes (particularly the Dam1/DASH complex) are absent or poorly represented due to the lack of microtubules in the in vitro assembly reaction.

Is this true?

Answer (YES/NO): NO